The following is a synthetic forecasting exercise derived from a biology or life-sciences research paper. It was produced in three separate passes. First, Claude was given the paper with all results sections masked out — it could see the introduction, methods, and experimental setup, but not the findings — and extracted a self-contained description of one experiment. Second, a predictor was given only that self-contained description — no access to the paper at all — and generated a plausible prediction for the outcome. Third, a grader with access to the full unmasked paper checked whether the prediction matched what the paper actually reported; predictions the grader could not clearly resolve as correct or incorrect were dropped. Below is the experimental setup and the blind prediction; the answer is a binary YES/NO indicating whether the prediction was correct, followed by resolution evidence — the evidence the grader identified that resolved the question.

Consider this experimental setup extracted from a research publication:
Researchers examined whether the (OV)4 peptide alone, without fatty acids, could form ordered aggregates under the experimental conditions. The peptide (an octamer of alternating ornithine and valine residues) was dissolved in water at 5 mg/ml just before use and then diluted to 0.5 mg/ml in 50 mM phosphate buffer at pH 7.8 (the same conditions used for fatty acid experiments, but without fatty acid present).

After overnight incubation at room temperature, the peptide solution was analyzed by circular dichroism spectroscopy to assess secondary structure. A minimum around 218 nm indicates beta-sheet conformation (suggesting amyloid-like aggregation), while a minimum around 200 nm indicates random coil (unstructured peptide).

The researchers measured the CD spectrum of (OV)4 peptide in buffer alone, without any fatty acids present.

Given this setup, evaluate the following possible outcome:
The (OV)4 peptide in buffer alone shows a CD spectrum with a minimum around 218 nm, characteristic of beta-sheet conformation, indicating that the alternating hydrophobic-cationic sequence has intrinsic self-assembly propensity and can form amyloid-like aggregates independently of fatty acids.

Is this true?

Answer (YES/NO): NO